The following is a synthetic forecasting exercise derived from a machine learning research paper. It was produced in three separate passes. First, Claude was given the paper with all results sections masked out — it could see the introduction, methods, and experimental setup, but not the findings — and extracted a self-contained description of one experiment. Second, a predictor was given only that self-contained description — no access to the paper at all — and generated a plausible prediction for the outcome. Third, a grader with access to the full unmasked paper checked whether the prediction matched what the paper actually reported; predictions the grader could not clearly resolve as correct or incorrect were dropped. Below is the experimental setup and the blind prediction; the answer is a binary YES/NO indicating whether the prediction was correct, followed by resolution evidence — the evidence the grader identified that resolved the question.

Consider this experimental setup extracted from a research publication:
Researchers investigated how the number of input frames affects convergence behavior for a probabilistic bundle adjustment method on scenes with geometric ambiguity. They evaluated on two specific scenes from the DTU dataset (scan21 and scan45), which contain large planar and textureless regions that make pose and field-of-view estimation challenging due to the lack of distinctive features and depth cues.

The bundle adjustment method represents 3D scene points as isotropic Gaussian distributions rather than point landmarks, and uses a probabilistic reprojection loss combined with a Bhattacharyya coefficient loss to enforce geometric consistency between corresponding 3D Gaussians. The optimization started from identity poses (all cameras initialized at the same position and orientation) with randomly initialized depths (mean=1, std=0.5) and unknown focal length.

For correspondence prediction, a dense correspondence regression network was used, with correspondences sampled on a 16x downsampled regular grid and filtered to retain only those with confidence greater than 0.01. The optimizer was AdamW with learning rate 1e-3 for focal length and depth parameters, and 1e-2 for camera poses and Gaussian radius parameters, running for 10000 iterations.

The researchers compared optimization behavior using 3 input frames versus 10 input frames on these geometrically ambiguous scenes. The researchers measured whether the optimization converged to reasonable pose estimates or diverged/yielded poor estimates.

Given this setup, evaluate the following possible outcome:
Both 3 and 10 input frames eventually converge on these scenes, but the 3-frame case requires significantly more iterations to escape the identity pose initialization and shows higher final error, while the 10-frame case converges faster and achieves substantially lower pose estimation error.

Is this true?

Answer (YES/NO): NO